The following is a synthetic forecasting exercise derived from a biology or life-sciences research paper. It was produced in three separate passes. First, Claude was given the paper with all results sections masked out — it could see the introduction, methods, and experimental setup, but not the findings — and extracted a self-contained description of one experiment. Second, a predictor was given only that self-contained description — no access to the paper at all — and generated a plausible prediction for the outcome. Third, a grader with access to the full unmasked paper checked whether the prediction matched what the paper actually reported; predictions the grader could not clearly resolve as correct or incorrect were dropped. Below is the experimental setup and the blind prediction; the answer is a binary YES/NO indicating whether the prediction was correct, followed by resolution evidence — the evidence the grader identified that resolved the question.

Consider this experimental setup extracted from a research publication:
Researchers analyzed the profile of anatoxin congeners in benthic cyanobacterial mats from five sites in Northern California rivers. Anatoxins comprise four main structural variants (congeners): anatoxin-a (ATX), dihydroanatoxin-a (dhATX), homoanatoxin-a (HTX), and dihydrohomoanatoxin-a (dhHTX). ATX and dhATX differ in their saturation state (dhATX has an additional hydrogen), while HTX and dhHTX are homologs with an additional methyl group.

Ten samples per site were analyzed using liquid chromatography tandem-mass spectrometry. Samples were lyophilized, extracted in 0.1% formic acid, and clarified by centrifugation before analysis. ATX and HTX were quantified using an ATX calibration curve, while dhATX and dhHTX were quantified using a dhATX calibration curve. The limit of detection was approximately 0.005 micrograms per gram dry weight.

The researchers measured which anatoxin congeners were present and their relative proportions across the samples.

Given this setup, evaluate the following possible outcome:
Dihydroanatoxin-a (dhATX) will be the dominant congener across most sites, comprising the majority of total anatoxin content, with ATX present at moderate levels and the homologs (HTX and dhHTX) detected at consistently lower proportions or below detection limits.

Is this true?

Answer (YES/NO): NO